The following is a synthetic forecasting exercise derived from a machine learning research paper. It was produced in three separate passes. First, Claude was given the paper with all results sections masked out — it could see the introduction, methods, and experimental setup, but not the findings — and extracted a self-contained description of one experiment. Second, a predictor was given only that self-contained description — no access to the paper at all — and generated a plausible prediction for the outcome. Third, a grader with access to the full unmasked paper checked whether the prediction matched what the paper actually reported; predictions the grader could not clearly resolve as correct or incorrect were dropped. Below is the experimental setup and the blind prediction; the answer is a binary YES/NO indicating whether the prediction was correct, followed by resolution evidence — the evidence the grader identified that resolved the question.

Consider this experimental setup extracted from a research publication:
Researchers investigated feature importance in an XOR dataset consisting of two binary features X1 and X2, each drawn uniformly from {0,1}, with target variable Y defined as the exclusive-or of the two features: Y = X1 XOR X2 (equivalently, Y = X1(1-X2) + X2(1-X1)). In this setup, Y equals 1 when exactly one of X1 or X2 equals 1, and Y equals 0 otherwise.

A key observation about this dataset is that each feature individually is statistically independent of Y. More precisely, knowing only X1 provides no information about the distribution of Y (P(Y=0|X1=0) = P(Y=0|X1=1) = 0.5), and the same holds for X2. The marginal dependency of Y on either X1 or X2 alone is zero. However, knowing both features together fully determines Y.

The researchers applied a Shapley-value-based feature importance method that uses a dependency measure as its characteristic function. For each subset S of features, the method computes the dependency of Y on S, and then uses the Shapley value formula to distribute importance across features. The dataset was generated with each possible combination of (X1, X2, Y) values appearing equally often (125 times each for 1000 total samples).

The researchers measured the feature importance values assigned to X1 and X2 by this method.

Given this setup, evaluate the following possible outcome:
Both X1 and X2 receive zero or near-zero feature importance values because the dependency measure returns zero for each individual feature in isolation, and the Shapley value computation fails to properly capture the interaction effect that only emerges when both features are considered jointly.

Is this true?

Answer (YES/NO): NO